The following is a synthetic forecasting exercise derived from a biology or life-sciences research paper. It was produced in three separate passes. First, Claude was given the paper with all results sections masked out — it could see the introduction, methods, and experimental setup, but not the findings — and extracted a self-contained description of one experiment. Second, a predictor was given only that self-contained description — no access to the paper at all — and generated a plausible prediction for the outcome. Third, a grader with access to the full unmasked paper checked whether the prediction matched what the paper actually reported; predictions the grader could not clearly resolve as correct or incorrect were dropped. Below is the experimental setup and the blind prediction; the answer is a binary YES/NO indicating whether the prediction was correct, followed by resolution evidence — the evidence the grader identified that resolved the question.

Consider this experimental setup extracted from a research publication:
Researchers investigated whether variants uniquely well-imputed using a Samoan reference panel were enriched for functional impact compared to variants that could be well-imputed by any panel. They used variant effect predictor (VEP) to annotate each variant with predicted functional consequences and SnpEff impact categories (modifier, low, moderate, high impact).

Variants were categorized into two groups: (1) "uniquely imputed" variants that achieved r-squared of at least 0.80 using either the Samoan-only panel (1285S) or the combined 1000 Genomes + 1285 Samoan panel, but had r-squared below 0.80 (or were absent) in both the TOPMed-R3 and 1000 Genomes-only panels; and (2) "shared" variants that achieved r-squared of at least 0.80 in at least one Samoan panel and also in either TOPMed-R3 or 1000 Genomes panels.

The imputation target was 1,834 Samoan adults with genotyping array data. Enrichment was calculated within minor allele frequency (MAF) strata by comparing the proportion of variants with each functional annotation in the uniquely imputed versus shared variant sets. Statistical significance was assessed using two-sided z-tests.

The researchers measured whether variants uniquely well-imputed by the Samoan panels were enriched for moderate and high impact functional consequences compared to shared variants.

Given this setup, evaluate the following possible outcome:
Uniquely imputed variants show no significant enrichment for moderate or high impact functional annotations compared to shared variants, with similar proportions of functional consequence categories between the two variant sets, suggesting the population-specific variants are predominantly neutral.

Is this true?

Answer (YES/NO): NO